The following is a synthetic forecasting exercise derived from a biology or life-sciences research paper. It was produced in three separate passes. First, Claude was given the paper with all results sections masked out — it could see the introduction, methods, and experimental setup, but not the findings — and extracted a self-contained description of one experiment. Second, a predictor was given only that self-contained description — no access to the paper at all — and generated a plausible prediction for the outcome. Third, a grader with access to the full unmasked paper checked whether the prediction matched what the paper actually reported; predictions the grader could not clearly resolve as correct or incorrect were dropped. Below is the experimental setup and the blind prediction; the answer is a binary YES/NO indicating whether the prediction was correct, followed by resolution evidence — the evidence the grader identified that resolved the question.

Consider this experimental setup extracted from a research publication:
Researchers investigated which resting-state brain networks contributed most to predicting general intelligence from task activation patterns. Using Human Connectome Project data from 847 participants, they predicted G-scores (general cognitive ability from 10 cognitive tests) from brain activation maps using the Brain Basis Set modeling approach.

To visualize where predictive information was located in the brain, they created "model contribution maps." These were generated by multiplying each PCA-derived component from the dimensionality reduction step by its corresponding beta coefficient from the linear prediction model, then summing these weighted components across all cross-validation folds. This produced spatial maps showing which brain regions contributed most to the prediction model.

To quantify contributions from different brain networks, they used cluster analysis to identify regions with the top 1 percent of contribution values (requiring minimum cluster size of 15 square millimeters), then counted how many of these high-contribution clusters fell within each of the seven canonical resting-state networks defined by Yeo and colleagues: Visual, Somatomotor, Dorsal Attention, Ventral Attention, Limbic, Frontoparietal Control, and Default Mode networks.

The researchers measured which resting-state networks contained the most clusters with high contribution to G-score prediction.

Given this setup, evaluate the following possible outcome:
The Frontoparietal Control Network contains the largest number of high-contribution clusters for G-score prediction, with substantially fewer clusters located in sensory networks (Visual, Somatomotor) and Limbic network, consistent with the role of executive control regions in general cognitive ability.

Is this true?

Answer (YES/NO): NO